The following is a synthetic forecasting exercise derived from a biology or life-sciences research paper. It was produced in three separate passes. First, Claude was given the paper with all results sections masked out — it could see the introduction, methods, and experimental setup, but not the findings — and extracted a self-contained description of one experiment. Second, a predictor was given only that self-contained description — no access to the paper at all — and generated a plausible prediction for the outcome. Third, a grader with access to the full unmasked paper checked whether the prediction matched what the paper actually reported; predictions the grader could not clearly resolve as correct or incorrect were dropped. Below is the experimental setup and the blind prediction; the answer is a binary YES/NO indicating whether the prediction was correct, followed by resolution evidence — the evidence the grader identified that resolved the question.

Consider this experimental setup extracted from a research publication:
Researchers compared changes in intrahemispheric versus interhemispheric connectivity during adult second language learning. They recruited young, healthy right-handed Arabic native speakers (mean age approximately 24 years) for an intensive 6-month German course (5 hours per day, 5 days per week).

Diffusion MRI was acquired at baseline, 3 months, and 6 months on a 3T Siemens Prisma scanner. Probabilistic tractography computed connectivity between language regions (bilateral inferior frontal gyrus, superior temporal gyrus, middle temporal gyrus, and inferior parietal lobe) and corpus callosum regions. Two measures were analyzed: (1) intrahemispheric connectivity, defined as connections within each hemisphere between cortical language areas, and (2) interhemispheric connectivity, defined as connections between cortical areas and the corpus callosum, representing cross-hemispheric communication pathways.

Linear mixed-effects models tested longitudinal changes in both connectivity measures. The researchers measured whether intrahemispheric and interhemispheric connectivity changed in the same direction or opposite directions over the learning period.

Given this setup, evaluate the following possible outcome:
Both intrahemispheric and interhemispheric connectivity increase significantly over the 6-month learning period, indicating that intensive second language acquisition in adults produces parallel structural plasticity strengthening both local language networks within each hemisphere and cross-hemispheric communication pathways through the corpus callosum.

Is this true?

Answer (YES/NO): NO